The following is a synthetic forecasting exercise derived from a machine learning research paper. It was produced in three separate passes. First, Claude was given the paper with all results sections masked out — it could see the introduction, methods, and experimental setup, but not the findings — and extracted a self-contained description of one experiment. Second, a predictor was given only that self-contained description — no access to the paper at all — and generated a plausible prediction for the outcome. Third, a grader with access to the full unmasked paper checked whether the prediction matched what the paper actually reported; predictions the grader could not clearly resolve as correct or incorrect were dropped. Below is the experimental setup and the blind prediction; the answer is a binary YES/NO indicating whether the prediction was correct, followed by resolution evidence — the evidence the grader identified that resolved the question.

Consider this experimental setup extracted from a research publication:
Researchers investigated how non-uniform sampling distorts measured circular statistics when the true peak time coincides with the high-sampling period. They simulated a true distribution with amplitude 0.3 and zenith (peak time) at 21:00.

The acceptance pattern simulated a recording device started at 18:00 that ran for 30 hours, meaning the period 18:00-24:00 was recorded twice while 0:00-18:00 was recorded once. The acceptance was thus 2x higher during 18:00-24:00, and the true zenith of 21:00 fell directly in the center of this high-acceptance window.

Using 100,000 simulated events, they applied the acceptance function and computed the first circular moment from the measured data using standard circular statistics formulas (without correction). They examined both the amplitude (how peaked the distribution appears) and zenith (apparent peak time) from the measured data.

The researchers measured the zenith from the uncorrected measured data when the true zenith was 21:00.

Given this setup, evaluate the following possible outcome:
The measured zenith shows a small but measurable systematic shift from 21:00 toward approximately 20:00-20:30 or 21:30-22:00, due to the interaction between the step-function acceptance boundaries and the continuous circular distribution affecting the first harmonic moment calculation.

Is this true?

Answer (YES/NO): NO